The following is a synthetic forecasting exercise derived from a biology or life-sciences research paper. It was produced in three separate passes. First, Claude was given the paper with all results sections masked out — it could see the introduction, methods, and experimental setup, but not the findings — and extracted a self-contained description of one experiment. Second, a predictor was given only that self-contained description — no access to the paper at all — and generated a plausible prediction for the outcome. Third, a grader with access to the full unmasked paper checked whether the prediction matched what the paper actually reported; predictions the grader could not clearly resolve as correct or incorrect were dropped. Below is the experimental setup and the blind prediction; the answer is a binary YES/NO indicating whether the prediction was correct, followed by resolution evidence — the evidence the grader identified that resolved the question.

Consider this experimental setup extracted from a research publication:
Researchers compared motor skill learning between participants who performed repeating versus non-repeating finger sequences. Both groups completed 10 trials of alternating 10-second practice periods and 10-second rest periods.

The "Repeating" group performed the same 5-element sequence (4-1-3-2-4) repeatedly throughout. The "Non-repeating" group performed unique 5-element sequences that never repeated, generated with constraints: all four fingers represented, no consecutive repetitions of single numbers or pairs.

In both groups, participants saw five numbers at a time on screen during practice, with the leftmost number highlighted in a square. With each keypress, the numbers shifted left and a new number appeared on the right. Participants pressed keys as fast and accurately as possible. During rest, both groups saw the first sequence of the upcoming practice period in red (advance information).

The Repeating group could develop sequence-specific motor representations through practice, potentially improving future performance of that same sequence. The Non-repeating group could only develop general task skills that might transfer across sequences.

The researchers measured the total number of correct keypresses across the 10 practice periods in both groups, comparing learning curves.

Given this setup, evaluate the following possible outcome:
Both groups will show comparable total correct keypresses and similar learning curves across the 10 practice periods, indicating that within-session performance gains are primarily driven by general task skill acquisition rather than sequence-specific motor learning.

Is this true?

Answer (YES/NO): NO